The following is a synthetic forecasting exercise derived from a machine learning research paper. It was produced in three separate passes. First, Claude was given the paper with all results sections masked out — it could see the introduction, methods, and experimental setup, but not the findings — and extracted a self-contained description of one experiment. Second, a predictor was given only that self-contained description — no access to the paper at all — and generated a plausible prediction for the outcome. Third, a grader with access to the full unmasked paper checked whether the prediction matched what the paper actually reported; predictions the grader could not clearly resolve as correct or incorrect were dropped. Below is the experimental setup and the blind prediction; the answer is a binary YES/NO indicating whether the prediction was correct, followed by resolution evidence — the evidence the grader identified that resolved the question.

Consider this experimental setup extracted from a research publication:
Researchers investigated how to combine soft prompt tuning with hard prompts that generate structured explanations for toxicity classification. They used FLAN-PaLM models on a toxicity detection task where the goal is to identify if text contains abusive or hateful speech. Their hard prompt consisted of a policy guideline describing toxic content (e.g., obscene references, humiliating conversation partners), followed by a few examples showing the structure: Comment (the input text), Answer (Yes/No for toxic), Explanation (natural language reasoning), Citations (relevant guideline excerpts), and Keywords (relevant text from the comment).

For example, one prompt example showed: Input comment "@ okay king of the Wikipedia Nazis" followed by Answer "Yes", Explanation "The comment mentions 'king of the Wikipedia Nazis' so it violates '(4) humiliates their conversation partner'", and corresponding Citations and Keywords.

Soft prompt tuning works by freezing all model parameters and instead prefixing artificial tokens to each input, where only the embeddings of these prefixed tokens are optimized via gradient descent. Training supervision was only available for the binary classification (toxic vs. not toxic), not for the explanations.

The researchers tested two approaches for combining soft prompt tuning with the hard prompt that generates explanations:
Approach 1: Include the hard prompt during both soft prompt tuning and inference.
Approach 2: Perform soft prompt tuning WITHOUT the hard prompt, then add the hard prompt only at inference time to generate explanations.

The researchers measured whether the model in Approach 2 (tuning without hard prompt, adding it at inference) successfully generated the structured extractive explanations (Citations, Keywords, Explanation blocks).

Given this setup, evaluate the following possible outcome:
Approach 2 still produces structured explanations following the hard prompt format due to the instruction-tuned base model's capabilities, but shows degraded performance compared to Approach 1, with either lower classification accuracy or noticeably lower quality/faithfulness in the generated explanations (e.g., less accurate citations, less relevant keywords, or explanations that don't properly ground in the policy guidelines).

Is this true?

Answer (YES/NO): NO